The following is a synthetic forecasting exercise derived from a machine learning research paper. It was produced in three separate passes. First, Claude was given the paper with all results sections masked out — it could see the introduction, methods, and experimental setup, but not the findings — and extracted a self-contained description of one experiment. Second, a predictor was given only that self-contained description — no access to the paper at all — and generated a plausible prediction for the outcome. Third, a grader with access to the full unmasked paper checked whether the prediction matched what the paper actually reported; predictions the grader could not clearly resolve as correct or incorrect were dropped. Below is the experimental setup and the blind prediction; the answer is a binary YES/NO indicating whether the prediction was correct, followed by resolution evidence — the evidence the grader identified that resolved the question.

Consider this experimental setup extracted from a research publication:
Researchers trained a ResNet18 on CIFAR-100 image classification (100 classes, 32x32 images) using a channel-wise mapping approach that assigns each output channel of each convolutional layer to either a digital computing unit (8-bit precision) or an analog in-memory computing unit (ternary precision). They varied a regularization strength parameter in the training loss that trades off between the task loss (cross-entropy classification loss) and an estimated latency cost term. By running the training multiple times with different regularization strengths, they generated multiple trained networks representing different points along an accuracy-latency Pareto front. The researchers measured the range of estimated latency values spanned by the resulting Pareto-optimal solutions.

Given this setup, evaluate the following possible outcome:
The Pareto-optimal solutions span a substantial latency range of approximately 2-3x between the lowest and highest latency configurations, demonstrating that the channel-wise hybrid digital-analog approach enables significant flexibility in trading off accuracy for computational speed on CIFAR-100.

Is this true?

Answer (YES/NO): NO